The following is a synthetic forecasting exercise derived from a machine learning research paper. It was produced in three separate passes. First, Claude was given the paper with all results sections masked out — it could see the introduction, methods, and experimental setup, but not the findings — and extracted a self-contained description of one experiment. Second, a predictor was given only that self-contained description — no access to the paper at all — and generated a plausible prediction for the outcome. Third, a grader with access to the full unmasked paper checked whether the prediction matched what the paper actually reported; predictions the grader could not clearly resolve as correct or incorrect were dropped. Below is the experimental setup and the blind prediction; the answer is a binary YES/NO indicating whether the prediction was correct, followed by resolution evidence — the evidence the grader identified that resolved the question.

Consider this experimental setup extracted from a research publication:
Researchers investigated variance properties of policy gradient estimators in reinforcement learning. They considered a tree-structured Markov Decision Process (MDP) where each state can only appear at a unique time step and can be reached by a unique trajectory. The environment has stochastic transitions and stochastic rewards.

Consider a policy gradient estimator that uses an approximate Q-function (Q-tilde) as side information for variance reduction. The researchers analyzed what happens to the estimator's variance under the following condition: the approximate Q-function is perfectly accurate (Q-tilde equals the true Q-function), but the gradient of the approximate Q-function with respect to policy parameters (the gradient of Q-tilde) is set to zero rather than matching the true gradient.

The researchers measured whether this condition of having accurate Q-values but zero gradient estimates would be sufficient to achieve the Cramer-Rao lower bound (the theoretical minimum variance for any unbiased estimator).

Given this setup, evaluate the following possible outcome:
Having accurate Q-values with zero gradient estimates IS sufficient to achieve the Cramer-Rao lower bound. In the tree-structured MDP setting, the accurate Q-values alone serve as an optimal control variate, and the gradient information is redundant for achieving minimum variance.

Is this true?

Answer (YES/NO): NO